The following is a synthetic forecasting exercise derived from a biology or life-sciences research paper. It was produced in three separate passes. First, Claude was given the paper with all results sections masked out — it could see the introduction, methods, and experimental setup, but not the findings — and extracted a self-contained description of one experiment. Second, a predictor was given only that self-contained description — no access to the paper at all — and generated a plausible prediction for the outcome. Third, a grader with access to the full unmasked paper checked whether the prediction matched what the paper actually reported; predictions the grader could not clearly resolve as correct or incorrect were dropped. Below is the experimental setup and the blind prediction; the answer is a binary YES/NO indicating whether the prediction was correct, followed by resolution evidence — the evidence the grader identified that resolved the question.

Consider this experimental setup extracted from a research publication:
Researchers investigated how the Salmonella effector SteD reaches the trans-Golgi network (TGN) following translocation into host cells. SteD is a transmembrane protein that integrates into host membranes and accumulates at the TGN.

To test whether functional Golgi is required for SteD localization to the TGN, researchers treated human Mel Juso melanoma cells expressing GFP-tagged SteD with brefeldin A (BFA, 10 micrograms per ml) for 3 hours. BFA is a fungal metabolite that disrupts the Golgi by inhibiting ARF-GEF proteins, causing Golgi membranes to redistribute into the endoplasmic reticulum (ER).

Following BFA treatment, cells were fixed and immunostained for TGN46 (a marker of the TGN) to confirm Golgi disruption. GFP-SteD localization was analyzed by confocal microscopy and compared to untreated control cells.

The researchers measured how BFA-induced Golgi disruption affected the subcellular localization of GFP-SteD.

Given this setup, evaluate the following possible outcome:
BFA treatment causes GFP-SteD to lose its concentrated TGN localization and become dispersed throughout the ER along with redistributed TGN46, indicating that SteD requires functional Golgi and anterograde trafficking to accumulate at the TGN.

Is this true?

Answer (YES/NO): NO